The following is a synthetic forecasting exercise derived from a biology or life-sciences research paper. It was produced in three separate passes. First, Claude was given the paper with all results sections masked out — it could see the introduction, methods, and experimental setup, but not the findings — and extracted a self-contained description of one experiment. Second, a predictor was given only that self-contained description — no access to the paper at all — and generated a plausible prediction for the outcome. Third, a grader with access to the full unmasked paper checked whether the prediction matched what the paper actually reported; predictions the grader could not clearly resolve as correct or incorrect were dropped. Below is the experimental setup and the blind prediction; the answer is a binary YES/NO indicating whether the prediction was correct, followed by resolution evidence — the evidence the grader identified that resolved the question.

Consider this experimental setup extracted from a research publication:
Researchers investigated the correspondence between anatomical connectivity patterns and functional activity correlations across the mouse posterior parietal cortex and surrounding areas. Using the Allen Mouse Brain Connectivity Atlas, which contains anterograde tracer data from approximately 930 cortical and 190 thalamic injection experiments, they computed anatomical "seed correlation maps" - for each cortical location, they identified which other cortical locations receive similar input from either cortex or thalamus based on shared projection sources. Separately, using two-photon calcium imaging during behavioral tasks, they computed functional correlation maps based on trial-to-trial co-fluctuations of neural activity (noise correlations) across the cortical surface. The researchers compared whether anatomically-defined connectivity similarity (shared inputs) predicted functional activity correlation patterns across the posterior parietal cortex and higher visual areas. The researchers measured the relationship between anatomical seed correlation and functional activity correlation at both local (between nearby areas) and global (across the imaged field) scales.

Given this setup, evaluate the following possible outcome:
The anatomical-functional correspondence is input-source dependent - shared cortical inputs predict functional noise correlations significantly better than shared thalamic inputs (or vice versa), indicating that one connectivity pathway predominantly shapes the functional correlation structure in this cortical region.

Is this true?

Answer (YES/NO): NO